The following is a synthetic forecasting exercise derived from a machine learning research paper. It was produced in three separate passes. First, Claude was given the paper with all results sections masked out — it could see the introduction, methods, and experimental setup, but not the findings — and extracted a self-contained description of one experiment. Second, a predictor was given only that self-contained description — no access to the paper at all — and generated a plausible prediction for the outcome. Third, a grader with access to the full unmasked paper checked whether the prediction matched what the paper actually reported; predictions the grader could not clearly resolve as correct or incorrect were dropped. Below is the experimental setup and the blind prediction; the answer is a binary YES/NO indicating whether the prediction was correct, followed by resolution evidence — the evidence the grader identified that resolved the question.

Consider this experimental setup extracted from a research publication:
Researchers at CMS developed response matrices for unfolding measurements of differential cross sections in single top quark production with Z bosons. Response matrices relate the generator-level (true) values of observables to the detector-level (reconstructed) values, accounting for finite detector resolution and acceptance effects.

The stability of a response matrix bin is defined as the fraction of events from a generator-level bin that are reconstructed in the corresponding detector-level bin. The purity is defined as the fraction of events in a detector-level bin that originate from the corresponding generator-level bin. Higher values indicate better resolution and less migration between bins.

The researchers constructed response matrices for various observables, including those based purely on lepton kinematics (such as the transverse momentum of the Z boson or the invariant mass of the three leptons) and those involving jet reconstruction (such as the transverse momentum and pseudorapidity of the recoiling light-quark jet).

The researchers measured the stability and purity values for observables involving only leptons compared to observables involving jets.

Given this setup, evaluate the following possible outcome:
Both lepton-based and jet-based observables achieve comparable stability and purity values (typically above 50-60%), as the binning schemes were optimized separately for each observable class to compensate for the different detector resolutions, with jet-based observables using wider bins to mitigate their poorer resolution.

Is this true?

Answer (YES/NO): NO